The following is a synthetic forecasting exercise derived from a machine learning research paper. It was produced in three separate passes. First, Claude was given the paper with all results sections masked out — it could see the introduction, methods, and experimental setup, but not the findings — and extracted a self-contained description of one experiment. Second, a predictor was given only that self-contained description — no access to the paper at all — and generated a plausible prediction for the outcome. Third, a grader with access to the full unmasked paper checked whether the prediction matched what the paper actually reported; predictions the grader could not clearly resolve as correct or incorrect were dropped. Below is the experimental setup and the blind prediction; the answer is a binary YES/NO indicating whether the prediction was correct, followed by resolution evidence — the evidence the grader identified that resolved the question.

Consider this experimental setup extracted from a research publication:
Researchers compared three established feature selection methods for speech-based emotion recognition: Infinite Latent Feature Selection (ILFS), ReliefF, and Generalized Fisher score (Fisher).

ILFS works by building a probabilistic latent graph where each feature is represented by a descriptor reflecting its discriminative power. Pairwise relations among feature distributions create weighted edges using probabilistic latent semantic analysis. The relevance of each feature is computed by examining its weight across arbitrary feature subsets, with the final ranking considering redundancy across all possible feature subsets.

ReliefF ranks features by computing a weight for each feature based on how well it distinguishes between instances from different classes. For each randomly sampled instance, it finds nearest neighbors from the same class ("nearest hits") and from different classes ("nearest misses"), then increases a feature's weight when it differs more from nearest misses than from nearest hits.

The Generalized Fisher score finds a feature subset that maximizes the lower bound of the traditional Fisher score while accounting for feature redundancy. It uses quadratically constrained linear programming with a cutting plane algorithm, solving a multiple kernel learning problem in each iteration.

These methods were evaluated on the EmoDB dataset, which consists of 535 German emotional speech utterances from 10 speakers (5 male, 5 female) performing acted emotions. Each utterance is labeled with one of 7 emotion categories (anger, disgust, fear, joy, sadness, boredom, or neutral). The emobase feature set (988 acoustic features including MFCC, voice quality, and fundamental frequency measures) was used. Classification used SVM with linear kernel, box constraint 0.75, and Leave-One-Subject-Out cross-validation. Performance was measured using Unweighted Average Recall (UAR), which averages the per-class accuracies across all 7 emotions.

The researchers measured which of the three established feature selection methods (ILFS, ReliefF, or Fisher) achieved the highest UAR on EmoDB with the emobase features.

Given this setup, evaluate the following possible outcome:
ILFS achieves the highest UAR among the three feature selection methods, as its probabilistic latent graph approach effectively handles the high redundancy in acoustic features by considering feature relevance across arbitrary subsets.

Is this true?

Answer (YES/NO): YES